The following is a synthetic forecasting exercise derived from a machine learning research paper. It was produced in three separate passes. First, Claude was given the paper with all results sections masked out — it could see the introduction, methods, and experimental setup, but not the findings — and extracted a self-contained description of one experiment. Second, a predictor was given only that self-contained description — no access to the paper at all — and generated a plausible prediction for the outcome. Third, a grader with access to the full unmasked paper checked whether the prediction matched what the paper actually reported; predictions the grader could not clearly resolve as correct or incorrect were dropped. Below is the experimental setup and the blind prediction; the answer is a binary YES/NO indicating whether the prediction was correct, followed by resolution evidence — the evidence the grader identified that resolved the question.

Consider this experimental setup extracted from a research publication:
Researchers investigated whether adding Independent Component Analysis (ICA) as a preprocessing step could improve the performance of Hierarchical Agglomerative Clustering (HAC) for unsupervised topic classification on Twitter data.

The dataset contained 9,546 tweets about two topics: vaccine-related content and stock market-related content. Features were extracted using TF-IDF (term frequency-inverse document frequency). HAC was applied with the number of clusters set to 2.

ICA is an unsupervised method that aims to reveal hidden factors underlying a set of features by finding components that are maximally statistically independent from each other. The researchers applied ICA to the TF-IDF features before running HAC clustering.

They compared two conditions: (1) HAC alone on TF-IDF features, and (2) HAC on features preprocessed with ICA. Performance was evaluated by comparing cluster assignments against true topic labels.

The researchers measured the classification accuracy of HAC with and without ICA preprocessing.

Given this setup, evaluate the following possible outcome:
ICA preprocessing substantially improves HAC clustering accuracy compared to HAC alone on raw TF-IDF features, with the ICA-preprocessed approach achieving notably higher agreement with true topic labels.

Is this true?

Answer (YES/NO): NO